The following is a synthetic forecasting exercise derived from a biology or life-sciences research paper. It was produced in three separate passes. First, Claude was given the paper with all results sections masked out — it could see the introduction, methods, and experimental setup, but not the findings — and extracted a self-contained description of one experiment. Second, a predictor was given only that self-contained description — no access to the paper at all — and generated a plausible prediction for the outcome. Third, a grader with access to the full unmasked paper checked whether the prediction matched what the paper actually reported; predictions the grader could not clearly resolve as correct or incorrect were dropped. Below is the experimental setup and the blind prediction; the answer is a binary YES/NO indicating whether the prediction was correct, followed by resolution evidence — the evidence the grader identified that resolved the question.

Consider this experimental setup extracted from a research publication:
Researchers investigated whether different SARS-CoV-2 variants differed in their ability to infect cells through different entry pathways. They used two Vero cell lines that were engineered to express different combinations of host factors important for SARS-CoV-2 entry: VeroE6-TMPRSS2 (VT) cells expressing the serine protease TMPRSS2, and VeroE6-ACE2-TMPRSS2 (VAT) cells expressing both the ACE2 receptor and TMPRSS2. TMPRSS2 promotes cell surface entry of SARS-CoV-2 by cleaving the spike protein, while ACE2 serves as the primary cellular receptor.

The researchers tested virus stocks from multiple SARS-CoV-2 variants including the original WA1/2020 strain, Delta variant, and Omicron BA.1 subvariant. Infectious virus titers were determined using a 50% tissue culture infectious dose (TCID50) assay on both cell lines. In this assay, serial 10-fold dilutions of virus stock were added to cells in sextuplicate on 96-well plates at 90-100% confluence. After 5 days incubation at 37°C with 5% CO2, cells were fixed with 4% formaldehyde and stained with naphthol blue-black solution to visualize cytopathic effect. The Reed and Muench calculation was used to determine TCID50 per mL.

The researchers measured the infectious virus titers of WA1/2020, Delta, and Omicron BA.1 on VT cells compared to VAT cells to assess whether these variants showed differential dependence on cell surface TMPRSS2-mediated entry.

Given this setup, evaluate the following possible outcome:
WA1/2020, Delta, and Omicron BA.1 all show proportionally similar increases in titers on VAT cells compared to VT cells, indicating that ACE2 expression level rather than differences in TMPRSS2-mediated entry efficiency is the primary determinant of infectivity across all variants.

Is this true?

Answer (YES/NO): YES